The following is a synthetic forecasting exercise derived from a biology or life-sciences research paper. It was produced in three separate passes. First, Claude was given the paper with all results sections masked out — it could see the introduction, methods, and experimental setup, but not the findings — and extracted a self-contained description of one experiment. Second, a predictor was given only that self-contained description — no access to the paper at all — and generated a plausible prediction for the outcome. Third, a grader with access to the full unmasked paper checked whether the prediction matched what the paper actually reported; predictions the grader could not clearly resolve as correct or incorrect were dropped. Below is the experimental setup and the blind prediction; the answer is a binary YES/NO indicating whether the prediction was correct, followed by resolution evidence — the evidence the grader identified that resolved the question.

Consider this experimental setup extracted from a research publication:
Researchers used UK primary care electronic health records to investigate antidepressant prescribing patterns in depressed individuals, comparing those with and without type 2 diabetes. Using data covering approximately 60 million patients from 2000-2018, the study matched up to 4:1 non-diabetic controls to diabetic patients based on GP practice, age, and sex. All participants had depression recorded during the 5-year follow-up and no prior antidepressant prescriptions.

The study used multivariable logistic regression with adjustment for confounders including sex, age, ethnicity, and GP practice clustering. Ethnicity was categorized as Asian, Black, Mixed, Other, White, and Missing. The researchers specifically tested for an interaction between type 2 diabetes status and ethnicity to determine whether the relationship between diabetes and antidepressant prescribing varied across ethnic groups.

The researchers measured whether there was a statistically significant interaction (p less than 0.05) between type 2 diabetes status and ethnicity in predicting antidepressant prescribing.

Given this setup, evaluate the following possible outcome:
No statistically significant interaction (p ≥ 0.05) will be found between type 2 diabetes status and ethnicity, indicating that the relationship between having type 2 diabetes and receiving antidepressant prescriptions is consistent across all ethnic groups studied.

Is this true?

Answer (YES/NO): NO